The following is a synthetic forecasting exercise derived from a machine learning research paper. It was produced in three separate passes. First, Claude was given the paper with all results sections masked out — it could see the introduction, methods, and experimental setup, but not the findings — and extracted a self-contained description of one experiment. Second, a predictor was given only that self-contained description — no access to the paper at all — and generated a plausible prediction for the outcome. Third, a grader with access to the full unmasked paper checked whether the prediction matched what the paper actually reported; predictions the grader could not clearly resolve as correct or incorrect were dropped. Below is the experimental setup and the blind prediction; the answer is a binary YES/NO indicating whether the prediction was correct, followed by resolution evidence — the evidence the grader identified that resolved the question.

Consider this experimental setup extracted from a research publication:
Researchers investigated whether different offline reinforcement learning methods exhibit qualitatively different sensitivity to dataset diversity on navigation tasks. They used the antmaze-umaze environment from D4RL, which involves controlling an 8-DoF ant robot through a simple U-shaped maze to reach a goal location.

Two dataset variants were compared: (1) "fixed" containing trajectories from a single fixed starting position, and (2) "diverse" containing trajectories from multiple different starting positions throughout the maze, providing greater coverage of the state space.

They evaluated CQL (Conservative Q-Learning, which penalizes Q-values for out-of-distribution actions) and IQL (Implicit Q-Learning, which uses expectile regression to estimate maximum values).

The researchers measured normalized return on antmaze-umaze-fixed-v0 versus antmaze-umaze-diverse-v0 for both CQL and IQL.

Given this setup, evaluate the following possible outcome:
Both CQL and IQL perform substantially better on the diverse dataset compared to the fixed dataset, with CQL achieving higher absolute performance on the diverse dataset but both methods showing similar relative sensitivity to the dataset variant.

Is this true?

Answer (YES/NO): NO